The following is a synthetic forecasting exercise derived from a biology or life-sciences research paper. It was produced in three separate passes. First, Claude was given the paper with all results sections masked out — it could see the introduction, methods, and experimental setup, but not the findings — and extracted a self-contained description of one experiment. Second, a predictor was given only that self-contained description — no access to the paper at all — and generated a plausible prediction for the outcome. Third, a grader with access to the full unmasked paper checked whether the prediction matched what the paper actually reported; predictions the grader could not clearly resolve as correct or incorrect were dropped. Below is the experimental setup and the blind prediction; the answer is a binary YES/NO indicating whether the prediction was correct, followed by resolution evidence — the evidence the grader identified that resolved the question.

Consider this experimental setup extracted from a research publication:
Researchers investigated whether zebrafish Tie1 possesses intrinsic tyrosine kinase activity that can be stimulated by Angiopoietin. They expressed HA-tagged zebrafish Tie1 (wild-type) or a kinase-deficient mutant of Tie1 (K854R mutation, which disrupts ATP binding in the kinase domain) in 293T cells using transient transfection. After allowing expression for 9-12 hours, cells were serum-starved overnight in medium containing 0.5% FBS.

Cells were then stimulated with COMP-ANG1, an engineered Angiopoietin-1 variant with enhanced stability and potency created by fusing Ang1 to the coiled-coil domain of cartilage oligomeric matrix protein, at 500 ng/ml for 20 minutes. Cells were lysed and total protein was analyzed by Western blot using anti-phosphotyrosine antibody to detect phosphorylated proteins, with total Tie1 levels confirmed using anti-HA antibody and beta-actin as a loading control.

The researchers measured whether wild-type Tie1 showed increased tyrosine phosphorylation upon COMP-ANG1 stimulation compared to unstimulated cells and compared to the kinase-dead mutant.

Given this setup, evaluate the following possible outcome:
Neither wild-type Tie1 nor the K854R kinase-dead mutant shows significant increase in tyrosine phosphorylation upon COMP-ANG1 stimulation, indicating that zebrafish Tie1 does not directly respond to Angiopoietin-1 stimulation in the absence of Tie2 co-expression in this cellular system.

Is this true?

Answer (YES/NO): NO